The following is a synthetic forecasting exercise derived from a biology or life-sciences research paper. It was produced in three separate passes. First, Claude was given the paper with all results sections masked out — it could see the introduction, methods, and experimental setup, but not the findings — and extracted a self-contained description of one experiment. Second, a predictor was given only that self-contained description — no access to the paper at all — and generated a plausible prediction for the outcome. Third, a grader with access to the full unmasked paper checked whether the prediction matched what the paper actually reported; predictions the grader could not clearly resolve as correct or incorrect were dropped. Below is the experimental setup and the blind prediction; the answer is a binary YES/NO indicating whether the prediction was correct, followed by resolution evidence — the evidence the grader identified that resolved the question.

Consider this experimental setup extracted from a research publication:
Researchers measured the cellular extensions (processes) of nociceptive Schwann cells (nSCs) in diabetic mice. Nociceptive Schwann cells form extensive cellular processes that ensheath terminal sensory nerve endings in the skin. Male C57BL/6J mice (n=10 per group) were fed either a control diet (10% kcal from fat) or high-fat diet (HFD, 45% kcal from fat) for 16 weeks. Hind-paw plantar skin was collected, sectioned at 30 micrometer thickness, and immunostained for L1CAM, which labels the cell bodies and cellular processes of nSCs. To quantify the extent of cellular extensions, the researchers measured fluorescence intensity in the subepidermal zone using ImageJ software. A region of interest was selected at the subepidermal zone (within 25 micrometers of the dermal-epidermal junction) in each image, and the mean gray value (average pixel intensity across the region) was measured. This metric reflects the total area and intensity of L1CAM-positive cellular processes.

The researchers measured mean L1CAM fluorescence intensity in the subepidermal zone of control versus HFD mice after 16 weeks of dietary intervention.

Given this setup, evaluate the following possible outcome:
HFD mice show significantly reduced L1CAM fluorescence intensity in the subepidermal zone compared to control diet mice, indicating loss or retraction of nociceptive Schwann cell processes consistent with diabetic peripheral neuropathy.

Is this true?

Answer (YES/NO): YES